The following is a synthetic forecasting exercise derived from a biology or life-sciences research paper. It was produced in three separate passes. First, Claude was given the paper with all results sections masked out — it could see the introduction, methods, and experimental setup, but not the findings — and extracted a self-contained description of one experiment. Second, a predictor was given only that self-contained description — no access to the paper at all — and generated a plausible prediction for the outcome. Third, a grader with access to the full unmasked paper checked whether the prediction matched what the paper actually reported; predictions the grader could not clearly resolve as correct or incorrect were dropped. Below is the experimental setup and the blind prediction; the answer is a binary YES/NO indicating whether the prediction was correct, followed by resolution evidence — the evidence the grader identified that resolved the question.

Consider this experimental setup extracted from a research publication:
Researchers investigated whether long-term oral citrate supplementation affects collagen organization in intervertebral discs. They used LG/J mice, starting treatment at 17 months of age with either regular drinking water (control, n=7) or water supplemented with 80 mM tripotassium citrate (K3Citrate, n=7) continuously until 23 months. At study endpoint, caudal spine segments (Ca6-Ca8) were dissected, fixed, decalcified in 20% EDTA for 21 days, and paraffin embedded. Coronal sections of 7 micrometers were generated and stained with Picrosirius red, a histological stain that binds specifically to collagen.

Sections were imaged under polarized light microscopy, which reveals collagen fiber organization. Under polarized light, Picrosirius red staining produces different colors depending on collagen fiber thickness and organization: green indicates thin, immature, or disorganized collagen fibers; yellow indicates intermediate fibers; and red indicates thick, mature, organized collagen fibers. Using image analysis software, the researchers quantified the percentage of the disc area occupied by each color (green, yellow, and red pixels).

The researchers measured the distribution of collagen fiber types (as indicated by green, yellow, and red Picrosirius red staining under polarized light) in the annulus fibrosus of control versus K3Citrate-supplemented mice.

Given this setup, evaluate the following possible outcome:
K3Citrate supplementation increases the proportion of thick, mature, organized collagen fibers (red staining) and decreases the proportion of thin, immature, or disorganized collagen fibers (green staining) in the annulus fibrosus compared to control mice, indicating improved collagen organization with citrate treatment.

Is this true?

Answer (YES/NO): NO